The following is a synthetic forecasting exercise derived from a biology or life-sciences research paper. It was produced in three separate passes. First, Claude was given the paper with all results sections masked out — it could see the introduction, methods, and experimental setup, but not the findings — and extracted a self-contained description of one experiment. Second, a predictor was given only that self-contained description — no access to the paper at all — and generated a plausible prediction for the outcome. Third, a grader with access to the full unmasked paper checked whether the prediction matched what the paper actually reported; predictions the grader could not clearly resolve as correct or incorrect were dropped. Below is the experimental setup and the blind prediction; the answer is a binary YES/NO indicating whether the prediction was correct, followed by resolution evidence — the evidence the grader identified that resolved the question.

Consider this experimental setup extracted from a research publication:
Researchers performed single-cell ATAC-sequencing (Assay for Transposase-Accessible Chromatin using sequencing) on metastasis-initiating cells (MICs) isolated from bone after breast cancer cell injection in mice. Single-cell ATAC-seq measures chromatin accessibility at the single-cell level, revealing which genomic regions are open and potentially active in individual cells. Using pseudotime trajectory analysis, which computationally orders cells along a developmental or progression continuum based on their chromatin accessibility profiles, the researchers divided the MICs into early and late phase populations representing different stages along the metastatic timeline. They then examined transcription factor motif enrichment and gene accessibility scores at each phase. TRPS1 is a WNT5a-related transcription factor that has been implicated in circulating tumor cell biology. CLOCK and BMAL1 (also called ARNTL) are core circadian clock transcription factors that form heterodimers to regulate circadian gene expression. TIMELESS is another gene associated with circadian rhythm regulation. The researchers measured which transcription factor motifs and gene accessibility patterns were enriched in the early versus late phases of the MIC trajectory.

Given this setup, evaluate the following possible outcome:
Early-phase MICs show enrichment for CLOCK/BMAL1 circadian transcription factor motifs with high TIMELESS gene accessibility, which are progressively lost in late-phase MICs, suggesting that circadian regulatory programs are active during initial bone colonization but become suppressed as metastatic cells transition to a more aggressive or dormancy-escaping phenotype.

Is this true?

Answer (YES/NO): NO